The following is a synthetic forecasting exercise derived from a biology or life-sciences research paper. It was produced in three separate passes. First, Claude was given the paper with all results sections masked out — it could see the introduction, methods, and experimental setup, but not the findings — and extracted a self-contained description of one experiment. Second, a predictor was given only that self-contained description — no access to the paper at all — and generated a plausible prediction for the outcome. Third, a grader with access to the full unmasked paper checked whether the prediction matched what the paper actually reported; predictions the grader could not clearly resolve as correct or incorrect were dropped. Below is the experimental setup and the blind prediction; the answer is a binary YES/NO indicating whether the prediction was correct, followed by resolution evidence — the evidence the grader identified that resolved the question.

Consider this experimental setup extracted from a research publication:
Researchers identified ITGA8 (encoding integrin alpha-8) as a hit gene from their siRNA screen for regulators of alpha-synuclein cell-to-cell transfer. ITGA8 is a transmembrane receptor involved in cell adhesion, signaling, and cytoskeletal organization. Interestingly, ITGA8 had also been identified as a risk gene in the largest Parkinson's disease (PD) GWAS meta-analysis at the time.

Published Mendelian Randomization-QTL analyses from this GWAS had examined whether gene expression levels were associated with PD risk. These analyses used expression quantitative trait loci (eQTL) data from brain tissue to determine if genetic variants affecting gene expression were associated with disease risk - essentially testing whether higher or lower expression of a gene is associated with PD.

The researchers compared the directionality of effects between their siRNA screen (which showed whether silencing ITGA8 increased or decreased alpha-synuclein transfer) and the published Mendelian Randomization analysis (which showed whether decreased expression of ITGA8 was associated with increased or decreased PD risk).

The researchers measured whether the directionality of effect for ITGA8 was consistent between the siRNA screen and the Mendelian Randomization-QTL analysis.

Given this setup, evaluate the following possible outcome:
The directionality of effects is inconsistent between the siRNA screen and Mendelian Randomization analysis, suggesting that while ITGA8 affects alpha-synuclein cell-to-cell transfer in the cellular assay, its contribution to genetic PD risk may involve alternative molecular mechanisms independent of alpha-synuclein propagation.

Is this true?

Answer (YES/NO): NO